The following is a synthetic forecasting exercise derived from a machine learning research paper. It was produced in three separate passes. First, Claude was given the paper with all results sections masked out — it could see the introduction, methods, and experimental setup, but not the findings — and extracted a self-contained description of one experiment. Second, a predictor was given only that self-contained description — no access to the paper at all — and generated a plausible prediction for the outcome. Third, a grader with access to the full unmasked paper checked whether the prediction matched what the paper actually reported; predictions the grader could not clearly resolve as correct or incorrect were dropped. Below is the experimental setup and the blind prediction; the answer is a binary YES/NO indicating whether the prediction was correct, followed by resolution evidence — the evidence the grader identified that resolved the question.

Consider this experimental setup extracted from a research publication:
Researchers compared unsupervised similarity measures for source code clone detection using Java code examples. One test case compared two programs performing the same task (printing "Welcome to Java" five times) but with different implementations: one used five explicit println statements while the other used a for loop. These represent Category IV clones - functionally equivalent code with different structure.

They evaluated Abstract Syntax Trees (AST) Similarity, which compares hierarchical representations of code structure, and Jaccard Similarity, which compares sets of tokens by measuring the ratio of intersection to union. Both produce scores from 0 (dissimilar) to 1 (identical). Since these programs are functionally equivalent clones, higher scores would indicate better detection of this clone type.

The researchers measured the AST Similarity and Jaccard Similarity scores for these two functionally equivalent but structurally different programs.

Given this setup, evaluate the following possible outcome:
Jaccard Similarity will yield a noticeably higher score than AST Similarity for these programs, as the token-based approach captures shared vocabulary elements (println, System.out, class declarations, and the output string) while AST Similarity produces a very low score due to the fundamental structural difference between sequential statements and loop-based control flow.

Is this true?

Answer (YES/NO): NO